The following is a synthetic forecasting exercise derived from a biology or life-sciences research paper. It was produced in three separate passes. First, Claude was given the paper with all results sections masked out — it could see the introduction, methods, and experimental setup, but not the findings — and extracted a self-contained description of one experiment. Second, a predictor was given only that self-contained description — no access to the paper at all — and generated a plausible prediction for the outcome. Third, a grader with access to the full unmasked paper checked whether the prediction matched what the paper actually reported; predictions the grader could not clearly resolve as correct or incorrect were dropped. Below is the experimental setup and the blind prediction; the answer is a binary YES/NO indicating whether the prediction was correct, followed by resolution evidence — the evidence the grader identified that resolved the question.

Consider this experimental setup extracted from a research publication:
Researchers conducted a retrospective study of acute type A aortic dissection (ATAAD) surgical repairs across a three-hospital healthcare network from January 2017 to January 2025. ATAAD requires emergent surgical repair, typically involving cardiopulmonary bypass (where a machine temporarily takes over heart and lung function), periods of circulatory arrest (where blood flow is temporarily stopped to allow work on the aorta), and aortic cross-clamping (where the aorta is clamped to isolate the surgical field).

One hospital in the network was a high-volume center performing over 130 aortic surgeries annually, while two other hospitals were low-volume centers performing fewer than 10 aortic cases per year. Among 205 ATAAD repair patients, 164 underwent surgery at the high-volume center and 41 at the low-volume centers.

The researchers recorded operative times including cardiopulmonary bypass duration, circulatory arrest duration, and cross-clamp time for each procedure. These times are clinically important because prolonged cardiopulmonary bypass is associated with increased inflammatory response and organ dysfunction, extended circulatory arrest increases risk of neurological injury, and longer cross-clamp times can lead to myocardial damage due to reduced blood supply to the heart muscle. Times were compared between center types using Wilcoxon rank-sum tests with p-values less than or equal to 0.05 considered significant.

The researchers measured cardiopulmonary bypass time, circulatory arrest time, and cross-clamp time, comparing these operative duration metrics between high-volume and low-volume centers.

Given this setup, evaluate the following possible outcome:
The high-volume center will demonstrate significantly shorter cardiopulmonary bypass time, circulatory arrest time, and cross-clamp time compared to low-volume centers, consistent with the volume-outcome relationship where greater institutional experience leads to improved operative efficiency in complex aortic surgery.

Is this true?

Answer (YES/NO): YES